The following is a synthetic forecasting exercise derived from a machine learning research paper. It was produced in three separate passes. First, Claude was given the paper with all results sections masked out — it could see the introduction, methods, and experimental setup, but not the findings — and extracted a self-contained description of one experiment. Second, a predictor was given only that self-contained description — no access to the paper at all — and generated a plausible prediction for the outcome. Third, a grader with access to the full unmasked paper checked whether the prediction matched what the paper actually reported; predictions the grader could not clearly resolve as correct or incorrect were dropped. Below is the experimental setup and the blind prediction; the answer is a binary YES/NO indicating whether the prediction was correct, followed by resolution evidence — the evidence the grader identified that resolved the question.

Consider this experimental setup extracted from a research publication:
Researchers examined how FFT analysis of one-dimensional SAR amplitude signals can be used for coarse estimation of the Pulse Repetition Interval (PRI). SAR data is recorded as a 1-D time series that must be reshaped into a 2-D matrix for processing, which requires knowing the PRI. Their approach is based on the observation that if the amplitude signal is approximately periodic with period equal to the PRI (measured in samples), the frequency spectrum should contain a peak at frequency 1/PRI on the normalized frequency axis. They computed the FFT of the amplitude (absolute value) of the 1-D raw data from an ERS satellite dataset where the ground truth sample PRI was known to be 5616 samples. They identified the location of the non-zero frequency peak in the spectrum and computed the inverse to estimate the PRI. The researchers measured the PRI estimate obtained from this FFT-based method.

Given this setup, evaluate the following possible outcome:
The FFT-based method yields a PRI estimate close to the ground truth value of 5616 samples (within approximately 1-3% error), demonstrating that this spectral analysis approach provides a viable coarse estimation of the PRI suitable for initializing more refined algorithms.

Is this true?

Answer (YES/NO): YES